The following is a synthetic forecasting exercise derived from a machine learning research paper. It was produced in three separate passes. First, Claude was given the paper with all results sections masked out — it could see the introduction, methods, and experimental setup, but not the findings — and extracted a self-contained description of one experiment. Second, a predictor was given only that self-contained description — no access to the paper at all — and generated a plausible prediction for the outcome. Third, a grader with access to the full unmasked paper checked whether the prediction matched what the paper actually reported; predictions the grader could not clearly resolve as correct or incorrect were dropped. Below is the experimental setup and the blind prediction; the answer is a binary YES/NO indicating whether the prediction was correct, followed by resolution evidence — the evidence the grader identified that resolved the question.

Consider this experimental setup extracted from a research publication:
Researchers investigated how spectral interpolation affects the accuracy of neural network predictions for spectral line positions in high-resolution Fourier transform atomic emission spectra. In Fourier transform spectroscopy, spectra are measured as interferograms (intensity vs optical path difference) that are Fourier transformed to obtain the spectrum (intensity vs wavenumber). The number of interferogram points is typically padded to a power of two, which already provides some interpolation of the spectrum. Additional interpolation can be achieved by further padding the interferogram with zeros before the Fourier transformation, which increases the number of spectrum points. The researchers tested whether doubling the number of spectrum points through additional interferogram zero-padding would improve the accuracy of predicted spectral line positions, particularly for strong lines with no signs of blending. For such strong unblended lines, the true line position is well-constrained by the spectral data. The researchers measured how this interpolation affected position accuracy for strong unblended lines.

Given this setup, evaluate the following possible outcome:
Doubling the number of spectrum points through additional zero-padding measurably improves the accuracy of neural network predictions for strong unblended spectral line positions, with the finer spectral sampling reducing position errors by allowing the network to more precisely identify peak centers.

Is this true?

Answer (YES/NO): NO